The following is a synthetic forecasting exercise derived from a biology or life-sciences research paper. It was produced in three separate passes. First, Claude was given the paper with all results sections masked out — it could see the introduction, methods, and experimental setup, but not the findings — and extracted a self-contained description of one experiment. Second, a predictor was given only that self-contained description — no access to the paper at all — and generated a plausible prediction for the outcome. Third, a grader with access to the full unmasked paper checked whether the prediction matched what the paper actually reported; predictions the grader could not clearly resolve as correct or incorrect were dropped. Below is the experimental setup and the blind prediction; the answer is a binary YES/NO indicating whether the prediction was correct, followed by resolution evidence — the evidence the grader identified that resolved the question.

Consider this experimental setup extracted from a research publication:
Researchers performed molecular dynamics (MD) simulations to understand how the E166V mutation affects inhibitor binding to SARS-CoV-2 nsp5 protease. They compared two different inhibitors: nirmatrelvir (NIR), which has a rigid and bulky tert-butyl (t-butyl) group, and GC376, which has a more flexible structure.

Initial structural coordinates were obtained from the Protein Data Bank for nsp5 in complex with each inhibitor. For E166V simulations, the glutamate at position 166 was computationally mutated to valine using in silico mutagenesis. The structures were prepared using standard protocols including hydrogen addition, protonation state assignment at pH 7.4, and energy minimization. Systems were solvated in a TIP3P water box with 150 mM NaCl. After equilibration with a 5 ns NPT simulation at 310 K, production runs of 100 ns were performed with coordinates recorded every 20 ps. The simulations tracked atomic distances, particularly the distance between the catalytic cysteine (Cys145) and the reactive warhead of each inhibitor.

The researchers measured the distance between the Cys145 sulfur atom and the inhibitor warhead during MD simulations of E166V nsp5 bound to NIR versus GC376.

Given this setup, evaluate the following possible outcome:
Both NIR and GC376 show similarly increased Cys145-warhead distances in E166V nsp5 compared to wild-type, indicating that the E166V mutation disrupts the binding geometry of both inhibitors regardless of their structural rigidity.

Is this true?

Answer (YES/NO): NO